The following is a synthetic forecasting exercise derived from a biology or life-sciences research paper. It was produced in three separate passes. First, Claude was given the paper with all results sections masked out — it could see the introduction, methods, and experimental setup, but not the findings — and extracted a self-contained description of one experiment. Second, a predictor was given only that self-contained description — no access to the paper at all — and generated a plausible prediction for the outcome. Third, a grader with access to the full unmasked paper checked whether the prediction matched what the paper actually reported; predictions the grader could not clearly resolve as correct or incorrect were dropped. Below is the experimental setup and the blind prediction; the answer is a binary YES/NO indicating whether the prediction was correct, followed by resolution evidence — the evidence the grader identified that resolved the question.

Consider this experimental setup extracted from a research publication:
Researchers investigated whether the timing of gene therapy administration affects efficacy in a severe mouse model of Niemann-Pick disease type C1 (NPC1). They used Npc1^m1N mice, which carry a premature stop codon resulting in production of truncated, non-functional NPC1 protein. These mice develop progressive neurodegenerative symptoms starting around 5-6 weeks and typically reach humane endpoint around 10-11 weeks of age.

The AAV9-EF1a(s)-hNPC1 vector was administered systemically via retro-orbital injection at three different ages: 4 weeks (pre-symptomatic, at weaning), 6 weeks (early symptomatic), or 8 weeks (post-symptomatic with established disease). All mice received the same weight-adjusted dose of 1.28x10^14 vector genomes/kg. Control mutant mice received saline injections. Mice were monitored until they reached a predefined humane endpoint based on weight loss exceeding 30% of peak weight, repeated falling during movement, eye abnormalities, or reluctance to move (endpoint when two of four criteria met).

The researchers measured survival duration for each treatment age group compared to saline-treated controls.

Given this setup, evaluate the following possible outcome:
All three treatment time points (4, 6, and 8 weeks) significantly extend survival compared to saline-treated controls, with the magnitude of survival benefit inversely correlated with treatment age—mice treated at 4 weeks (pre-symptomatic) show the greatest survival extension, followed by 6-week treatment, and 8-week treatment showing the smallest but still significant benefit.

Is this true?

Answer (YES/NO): NO